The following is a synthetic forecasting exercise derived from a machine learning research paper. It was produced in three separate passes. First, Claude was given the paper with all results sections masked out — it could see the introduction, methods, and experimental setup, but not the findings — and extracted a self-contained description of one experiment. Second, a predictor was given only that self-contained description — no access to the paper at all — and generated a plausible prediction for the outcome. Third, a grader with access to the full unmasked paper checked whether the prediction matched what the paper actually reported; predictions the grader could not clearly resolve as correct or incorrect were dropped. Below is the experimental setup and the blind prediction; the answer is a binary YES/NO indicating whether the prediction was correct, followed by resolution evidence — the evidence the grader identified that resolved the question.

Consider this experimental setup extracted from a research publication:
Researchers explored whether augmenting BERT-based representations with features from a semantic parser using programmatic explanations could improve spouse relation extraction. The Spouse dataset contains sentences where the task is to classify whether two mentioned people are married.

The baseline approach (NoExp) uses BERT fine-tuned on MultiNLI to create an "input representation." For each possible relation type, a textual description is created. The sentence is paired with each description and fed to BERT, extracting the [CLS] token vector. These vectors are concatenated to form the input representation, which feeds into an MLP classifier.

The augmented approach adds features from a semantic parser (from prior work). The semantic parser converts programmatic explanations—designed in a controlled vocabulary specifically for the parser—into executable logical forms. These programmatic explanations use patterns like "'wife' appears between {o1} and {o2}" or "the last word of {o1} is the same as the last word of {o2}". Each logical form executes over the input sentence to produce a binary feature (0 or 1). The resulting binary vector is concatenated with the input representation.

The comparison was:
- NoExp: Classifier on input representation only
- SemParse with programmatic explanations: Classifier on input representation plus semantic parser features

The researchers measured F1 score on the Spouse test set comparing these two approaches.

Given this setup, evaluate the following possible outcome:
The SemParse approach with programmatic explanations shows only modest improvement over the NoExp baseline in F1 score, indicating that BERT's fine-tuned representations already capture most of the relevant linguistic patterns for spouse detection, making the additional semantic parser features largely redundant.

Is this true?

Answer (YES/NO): NO